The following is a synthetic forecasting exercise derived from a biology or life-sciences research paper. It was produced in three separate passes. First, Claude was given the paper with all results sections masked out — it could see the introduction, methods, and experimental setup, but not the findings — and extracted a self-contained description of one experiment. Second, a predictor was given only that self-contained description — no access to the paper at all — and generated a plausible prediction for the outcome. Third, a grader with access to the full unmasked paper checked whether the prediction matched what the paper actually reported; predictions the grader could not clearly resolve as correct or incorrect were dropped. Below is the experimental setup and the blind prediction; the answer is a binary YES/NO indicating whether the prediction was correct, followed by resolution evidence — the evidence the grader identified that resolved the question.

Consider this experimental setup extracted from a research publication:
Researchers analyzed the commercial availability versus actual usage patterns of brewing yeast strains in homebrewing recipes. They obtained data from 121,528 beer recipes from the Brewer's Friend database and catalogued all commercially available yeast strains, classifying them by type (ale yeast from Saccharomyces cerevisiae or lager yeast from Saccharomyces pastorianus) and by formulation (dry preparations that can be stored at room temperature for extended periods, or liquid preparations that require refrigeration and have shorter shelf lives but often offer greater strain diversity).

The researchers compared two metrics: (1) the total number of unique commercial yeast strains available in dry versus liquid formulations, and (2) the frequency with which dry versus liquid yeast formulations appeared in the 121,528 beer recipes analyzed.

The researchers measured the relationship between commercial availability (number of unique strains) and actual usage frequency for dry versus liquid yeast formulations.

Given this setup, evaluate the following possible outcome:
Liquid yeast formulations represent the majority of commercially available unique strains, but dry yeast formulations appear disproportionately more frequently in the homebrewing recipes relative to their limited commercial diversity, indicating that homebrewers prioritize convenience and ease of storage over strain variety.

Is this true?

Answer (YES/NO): YES